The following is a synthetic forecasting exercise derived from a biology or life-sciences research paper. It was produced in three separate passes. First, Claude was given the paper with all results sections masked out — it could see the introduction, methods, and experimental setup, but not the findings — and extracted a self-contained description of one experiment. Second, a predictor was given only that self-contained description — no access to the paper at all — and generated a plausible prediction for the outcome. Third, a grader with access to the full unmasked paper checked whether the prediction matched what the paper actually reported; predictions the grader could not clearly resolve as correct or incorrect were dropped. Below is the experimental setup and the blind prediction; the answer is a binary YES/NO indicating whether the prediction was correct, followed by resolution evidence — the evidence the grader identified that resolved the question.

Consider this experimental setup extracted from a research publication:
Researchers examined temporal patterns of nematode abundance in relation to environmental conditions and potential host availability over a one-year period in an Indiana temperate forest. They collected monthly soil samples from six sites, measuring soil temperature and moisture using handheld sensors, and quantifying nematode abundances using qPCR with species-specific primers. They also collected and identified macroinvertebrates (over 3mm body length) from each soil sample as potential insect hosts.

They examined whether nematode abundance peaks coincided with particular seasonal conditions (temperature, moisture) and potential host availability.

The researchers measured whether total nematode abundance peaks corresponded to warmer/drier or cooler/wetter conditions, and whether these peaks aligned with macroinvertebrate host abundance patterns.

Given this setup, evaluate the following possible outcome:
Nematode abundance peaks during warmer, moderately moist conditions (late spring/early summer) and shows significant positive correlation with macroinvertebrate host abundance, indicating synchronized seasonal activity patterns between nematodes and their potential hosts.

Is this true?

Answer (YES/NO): NO